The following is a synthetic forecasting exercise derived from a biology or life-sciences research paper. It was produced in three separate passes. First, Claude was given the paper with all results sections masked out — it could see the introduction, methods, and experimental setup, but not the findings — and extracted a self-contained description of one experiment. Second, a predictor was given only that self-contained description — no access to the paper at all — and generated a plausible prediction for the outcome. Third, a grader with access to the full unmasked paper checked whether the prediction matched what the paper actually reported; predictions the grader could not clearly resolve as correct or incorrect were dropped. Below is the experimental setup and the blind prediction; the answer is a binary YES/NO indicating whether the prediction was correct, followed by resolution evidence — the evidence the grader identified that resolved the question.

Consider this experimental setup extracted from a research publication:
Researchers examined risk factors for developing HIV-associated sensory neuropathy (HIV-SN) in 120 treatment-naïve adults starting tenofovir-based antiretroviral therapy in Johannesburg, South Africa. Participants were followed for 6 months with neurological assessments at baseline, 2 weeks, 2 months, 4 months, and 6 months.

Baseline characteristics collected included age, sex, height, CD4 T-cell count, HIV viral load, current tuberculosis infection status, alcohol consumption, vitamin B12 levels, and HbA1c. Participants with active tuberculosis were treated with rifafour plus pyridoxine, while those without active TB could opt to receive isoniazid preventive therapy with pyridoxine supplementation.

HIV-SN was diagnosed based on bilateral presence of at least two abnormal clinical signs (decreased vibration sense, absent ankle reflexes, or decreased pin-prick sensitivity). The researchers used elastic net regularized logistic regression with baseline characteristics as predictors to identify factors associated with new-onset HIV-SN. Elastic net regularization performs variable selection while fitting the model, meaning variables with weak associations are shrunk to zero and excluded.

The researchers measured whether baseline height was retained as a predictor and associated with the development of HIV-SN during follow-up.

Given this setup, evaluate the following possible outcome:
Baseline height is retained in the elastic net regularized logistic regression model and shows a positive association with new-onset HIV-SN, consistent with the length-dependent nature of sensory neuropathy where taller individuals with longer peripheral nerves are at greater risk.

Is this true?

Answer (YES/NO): YES